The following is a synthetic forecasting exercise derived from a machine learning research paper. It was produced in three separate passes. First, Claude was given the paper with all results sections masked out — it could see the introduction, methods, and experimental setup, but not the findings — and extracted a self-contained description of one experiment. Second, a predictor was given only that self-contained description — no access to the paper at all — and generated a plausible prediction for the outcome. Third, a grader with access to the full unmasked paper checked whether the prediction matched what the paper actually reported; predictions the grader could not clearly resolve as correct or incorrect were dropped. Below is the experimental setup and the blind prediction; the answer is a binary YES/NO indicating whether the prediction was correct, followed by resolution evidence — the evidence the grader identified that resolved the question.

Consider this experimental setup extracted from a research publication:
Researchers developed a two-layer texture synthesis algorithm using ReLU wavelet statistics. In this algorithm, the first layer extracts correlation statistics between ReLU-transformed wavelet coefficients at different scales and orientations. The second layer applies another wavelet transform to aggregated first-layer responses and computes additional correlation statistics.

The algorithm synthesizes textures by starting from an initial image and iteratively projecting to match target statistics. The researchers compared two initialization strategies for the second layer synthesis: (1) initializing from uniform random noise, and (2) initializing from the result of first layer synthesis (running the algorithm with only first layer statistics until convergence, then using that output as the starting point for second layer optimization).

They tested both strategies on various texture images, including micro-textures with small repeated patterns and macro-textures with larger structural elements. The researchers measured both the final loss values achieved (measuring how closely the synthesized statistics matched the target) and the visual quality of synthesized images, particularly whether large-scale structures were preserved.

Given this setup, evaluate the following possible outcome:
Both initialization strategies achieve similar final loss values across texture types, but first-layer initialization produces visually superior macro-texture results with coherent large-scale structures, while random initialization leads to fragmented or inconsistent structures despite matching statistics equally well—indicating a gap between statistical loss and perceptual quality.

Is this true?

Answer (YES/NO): NO